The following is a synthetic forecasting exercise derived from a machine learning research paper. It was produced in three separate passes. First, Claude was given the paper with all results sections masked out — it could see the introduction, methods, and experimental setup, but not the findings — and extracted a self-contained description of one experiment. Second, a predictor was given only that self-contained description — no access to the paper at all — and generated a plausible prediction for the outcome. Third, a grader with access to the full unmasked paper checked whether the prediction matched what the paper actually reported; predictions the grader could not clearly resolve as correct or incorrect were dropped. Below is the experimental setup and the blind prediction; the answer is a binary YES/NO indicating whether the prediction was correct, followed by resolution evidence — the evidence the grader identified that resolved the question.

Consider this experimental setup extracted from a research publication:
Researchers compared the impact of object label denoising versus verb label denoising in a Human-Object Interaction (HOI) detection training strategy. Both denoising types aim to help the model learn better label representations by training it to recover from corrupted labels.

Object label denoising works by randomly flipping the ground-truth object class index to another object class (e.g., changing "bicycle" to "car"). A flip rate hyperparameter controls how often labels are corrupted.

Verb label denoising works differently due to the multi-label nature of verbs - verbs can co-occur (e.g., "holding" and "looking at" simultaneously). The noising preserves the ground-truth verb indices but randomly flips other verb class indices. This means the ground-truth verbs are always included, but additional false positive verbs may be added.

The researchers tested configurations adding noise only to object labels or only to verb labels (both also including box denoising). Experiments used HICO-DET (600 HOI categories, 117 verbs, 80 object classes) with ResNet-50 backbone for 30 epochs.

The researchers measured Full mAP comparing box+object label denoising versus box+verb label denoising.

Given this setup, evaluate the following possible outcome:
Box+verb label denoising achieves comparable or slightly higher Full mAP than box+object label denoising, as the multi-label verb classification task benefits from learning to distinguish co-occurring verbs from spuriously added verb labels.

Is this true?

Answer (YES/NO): NO